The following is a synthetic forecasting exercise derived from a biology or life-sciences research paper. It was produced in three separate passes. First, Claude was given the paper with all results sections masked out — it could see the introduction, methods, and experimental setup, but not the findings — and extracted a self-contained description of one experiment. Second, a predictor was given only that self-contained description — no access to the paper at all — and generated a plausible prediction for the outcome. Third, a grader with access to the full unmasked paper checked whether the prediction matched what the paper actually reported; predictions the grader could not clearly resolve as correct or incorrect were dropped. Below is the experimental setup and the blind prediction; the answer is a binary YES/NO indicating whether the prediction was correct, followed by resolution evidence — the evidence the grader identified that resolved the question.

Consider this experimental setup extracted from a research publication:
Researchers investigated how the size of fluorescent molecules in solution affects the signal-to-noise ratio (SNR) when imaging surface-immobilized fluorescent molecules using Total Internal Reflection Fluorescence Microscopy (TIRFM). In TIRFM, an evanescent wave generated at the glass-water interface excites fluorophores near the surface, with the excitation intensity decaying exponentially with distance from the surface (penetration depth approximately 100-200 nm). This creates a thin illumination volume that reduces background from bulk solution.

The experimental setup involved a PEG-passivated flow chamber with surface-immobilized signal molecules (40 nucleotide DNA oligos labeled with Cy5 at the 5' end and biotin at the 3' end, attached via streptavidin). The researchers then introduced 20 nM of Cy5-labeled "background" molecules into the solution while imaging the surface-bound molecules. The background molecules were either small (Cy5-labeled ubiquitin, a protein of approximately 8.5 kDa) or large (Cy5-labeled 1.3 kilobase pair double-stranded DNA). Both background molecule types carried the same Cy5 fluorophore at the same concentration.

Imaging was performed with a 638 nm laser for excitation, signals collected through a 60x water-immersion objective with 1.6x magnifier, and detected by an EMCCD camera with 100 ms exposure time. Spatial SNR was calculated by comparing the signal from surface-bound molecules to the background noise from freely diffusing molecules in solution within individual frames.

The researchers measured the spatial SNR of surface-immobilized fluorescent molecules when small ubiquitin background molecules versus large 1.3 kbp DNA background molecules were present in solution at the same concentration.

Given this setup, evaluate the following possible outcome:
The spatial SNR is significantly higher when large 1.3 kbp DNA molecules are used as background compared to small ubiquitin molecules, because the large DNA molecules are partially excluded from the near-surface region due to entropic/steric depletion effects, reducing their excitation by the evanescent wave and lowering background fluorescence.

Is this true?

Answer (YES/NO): NO